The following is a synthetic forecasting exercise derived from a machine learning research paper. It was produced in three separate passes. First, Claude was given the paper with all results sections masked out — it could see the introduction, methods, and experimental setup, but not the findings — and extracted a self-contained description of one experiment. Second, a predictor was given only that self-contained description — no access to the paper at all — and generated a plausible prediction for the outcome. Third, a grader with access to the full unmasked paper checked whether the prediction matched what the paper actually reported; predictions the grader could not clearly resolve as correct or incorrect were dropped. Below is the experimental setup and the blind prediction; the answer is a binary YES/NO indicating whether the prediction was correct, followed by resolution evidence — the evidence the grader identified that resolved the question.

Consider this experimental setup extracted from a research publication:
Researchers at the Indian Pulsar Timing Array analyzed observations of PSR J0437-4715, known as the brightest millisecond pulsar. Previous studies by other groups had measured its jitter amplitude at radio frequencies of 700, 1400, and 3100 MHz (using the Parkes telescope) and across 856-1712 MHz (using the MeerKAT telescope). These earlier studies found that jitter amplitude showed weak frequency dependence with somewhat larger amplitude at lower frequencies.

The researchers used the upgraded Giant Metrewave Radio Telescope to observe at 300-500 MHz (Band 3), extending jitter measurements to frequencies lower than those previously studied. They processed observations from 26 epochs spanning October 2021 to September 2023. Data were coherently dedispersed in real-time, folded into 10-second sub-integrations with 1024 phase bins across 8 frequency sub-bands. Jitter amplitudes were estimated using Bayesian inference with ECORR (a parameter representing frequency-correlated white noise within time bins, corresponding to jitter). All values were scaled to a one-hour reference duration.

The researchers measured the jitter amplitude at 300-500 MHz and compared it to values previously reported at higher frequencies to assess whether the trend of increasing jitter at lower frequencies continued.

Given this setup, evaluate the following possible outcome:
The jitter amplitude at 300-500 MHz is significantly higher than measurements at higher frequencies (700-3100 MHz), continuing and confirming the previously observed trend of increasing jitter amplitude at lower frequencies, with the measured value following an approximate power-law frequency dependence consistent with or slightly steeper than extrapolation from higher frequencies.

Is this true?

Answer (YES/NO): NO